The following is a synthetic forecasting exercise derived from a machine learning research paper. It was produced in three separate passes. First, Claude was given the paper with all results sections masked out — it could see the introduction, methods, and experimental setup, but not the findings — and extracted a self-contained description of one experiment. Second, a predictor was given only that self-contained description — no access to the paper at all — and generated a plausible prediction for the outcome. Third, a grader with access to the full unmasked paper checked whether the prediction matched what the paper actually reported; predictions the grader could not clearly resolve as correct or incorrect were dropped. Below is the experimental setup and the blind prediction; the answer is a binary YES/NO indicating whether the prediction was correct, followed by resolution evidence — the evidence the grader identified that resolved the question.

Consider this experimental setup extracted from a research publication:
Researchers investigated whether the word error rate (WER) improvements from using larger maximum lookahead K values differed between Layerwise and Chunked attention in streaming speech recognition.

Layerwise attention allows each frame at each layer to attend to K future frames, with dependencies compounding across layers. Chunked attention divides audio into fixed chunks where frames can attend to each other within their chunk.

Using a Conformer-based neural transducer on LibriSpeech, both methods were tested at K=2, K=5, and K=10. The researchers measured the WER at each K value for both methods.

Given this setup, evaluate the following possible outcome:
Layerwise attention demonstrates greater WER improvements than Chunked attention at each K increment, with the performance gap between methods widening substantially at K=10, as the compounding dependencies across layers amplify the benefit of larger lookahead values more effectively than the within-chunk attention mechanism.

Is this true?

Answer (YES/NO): NO